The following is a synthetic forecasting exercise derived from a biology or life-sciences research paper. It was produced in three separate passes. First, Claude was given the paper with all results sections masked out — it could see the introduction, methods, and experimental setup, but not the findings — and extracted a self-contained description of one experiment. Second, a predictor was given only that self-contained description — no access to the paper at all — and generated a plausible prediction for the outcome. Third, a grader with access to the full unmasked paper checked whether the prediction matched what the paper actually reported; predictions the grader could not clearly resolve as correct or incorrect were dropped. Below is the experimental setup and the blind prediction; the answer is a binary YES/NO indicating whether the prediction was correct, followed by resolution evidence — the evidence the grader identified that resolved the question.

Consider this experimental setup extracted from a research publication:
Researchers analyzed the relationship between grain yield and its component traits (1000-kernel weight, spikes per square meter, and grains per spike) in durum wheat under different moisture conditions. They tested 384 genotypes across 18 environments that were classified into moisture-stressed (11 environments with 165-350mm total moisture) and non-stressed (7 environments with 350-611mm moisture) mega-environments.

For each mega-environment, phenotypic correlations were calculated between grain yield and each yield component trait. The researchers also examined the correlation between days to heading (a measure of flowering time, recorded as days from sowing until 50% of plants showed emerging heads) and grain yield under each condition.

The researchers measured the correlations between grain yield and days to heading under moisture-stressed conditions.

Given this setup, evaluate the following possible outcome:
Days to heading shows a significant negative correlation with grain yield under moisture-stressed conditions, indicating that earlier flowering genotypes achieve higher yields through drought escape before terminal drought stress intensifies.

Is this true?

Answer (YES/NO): YES